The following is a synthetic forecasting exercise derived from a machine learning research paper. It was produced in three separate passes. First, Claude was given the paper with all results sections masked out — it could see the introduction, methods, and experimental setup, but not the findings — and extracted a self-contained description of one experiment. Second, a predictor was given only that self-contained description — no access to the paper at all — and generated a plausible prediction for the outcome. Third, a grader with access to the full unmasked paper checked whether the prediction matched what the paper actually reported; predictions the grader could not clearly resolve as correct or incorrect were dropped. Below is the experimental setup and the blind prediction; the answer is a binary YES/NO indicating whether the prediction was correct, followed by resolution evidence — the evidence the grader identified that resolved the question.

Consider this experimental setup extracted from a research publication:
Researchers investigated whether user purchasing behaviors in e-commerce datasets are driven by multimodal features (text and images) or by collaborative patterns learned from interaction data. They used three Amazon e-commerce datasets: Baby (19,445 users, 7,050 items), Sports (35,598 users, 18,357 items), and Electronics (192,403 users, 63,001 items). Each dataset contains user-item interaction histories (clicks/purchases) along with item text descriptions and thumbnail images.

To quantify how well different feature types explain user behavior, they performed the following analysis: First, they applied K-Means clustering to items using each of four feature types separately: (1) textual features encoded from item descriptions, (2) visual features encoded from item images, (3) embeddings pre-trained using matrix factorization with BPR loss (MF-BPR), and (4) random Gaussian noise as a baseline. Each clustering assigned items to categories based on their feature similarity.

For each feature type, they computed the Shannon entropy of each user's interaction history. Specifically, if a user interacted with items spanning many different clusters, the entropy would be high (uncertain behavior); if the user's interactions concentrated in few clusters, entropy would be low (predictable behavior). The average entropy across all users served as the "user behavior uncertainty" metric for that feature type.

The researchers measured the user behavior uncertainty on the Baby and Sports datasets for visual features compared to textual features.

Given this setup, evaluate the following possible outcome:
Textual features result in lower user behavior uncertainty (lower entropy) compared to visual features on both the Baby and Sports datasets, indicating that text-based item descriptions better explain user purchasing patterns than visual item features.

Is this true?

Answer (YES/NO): YES